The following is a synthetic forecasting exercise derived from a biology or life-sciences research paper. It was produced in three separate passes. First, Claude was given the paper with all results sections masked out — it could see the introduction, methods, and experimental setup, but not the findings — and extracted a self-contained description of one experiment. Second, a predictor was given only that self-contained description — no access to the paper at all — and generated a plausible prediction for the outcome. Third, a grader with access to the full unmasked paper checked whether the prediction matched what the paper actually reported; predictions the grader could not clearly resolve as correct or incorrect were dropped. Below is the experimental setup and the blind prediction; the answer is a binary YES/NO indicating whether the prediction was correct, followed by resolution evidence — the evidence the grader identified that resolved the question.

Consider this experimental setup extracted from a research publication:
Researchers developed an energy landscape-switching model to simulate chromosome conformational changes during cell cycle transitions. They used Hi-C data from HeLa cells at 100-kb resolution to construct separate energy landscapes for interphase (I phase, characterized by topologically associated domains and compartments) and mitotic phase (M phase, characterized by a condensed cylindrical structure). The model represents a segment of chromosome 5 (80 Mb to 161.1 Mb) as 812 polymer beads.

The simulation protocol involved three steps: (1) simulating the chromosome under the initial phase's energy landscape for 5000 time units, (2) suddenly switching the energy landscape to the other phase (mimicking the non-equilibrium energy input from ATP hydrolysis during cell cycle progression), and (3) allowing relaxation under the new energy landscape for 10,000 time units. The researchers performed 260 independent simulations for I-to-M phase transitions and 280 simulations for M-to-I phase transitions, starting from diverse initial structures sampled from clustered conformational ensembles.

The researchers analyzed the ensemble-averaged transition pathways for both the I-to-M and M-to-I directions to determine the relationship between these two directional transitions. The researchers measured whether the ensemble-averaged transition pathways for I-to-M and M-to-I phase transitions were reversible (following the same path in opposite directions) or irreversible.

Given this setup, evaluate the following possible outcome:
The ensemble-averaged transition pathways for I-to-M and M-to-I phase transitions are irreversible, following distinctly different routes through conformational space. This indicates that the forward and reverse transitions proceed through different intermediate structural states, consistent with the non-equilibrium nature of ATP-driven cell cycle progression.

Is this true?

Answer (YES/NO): YES